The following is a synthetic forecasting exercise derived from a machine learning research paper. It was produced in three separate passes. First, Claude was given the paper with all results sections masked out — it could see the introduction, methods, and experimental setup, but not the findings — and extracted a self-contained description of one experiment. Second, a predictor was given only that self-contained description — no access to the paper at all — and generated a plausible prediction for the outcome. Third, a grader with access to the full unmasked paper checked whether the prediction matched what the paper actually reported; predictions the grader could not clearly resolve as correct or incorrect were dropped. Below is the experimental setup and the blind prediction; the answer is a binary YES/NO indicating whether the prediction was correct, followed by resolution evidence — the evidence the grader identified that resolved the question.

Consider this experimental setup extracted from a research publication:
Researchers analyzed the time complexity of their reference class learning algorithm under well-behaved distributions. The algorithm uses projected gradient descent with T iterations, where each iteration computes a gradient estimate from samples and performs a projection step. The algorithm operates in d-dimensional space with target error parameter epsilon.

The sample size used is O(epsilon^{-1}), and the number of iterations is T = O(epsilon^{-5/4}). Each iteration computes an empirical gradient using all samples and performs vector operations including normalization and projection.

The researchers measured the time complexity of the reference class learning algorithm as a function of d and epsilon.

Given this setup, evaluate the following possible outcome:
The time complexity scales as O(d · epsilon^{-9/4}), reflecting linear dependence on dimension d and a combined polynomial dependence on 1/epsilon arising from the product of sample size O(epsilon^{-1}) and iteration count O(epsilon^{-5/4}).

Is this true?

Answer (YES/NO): YES